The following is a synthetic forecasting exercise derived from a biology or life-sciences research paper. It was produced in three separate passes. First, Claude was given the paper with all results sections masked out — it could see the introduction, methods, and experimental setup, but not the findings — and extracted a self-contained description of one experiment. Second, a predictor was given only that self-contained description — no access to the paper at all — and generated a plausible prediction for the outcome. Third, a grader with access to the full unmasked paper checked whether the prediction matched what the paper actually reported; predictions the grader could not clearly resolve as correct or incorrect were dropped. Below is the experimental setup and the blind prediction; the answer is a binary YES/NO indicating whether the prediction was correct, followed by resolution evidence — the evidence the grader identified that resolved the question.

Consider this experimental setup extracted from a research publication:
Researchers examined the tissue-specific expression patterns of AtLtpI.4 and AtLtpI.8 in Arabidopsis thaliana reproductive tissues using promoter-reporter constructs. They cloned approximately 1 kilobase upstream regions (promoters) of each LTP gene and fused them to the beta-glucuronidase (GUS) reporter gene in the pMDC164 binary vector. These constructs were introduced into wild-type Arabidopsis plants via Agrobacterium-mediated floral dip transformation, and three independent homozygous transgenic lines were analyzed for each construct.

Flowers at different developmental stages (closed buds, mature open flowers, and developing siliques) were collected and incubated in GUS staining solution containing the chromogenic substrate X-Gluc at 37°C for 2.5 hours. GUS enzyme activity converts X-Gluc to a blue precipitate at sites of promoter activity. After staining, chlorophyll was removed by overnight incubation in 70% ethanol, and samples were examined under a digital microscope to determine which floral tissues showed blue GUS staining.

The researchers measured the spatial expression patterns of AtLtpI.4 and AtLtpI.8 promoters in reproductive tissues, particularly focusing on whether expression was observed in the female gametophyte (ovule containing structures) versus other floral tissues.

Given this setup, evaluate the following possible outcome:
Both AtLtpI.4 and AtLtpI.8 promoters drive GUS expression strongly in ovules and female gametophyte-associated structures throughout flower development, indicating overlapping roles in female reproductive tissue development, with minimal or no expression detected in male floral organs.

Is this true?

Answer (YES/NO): NO